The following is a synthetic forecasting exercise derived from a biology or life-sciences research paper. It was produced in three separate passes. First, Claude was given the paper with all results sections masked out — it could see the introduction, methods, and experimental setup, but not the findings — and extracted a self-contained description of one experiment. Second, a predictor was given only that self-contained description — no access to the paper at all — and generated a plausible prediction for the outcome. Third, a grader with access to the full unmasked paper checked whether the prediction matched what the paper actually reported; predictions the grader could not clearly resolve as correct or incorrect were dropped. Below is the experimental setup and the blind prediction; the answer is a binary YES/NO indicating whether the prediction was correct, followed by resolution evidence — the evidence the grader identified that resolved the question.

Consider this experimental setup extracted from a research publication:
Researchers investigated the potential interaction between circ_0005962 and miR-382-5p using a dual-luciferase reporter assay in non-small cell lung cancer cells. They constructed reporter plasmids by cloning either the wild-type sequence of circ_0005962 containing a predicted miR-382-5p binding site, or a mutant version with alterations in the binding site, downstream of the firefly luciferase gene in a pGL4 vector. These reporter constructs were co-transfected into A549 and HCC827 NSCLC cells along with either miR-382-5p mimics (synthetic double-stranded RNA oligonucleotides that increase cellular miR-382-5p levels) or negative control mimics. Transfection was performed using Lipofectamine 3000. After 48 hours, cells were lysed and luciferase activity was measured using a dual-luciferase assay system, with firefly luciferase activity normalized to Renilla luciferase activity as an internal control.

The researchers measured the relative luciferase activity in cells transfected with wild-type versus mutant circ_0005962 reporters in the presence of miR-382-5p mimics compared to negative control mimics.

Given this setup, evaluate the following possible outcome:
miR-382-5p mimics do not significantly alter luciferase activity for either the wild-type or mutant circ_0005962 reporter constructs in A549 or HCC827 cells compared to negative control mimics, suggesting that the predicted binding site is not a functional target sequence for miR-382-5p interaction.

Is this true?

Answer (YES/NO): NO